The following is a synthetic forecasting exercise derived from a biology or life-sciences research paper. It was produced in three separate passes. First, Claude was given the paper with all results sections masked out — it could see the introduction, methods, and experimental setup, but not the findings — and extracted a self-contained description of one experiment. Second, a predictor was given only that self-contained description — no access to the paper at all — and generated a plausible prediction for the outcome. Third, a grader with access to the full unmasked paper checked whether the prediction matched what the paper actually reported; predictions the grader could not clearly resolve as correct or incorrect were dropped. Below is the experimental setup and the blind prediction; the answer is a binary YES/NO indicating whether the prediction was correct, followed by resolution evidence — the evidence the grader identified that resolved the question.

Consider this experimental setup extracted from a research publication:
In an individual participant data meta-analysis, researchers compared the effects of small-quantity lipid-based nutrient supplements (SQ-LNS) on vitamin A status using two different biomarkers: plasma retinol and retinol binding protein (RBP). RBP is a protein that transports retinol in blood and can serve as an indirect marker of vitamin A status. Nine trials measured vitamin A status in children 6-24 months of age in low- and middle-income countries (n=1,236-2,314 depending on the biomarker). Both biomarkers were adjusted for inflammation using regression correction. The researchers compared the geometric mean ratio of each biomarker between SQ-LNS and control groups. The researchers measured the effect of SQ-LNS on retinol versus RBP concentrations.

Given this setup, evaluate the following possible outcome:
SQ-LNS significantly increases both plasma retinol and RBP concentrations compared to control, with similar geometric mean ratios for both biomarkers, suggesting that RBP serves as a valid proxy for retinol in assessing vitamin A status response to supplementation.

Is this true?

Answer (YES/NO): NO